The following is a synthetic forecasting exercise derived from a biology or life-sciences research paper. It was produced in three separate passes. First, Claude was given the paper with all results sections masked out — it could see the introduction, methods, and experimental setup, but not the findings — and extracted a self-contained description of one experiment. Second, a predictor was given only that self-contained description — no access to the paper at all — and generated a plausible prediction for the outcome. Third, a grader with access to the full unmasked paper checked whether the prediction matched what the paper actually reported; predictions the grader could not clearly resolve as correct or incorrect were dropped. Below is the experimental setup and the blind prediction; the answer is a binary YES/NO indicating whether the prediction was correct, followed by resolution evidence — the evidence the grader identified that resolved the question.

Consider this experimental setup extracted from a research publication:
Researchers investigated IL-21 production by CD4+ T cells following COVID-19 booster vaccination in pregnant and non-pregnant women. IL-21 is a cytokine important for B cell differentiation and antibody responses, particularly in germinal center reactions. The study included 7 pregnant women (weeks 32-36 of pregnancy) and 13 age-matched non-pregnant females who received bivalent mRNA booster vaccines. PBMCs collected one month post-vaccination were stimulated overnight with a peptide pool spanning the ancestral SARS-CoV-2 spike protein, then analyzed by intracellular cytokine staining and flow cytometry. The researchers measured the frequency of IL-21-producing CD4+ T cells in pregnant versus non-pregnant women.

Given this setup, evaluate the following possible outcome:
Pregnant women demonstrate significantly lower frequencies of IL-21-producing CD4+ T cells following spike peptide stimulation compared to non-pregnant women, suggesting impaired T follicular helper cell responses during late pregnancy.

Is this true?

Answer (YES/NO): YES